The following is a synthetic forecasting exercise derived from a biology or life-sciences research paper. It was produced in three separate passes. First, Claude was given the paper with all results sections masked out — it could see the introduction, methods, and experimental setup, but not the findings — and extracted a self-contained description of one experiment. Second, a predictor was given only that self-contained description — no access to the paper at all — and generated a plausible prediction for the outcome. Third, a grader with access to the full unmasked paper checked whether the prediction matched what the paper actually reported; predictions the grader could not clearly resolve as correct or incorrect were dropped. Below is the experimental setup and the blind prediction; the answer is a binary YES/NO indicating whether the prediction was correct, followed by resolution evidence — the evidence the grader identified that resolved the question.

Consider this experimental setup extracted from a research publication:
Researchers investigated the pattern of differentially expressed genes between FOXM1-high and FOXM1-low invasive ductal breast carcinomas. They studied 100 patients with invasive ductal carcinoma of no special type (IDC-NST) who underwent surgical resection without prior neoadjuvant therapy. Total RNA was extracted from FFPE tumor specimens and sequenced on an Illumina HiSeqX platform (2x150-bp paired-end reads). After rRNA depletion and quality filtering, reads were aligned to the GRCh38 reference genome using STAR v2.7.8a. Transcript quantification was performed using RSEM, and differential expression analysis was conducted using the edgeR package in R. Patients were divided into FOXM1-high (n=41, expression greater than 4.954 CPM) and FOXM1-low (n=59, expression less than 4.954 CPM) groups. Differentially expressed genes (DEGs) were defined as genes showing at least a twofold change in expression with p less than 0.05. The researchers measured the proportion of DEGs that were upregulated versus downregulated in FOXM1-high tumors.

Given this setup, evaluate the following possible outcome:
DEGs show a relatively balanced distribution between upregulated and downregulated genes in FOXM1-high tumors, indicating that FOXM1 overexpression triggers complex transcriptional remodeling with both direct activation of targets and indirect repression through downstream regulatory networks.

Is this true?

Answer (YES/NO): YES